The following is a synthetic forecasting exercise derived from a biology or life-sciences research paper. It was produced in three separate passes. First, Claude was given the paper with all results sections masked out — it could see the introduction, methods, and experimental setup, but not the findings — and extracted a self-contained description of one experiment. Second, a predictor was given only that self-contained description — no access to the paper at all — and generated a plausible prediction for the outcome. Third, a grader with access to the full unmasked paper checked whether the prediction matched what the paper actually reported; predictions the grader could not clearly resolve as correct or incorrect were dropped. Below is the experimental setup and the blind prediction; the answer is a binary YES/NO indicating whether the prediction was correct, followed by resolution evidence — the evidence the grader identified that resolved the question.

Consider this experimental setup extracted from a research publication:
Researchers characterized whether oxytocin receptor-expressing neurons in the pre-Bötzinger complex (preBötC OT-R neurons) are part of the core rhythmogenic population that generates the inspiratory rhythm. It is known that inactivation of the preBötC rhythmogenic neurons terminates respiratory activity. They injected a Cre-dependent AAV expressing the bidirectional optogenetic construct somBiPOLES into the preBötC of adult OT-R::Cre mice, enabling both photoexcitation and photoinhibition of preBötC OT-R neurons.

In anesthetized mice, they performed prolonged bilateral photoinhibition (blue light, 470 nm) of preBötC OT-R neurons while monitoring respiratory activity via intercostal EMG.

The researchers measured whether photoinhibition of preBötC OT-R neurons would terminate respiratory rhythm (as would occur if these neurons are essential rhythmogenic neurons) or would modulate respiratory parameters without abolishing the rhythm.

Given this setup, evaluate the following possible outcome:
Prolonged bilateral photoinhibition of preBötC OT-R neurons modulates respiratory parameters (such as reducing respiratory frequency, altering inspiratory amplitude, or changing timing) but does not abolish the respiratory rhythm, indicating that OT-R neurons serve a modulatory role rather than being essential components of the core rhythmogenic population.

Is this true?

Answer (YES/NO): YES